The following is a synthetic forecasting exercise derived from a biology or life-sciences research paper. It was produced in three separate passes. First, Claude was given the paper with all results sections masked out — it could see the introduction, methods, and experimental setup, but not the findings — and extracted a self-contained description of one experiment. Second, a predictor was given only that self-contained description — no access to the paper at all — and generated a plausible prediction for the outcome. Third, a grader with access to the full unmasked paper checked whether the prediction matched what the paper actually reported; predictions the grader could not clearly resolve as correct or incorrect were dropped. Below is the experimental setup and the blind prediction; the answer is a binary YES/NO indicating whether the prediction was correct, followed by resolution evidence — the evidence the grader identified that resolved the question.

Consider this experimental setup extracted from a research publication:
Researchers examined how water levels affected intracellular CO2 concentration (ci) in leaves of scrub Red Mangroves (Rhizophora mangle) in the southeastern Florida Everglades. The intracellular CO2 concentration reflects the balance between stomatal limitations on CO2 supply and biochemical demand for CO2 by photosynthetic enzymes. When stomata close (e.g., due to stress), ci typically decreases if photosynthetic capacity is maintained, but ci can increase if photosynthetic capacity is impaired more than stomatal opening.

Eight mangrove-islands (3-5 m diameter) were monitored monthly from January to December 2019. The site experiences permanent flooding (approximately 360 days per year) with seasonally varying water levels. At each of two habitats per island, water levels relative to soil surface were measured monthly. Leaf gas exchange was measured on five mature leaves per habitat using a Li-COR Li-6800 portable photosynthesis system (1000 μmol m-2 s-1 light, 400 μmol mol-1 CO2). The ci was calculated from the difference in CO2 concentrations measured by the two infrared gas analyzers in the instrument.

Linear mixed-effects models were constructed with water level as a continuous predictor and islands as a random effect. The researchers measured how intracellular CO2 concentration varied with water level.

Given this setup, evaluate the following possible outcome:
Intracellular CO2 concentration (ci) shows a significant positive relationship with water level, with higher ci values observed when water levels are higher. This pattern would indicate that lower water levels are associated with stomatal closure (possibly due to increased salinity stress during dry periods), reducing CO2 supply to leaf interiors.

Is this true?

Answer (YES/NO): NO